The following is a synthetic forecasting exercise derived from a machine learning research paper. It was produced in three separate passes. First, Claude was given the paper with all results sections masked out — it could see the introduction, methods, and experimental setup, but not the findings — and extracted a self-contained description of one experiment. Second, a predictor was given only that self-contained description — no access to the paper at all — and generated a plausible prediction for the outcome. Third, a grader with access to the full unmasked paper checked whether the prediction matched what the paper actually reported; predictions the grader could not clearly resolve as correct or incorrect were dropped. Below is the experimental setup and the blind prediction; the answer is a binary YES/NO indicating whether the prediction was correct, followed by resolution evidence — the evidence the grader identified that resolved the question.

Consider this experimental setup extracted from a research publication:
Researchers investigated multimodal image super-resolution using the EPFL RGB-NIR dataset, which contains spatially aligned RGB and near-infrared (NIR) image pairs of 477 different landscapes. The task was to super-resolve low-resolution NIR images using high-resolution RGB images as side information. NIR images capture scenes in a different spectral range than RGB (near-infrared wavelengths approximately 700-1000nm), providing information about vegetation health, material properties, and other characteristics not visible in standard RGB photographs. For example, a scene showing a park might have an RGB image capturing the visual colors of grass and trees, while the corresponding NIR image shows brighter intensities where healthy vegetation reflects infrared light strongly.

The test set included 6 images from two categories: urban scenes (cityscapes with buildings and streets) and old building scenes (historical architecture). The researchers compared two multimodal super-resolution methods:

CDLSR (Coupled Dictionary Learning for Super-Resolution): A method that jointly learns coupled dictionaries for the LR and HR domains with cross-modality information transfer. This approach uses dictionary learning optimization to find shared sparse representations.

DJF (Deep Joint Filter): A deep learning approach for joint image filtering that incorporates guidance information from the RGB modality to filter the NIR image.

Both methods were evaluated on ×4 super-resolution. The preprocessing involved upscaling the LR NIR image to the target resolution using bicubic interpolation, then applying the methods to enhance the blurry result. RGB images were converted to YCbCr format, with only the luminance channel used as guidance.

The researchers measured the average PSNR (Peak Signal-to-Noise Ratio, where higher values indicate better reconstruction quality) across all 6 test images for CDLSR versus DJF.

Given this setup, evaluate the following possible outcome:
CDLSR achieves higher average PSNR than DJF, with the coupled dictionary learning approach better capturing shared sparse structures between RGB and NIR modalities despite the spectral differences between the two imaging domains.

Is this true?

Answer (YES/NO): YES